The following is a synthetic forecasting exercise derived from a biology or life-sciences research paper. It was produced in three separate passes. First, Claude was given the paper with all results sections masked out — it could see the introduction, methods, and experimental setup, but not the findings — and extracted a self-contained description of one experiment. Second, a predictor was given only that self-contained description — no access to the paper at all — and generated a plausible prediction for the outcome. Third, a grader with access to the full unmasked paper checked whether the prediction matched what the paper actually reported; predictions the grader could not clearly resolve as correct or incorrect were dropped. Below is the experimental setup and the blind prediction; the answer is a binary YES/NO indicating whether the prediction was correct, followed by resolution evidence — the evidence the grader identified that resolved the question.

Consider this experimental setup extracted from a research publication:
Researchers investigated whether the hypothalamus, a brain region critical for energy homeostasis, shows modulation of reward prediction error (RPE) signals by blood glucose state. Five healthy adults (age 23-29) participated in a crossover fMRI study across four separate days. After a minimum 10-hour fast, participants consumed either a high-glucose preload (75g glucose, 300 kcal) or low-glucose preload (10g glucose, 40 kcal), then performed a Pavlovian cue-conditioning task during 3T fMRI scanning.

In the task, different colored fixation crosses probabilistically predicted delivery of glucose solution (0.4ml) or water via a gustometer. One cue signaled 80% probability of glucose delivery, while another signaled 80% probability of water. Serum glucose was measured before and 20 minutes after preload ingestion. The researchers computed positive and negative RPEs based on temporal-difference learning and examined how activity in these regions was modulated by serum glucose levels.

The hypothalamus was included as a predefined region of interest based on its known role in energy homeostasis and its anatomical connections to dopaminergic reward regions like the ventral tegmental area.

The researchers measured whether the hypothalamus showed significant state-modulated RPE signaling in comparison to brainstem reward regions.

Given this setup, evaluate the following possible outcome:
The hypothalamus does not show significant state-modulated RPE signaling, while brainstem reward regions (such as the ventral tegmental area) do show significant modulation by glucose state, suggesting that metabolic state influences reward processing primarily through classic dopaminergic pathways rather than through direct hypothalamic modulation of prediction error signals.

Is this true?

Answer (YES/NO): YES